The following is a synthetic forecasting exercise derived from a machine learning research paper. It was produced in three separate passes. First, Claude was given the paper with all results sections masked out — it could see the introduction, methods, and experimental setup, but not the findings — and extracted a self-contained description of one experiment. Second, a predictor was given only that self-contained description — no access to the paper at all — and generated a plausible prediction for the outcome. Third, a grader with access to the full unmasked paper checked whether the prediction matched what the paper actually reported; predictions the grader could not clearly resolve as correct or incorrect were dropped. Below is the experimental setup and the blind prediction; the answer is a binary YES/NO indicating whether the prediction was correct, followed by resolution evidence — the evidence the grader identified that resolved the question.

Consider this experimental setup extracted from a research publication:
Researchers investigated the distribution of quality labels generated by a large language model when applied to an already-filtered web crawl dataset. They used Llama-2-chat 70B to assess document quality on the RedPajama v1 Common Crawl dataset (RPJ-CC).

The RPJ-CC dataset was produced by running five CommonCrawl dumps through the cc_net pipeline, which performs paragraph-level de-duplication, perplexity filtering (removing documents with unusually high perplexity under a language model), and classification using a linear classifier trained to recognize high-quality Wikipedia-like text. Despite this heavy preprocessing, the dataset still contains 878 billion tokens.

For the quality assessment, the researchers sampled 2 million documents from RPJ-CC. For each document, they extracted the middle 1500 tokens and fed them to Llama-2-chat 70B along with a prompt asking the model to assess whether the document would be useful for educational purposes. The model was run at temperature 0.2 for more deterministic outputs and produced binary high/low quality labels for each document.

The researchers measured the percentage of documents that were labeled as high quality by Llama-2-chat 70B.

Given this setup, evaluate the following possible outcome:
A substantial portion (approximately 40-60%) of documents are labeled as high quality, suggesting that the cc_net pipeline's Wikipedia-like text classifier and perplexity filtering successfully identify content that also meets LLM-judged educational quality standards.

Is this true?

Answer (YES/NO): NO